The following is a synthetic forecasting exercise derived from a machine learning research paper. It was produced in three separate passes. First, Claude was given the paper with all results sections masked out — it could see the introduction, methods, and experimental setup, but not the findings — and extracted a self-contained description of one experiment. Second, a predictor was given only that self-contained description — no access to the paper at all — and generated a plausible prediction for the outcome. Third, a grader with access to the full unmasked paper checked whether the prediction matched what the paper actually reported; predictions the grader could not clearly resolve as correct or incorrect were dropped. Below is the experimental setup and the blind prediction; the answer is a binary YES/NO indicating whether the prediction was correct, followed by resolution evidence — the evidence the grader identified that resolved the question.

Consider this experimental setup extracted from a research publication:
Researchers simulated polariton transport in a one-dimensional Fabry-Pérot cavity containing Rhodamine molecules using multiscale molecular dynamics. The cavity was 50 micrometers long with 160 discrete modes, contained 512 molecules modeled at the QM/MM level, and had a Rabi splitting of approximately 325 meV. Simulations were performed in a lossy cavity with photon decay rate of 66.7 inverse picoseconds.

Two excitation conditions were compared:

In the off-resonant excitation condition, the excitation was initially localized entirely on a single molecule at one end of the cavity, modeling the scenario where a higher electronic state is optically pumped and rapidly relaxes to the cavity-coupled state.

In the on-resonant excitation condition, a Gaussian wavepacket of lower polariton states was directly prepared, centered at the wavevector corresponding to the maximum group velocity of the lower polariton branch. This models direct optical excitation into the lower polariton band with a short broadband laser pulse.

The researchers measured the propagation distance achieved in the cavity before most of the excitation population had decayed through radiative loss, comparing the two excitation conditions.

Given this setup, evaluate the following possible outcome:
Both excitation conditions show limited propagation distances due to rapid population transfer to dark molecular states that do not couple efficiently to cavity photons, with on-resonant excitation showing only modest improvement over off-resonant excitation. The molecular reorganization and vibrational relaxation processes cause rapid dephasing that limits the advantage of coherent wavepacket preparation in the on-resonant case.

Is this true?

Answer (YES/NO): NO